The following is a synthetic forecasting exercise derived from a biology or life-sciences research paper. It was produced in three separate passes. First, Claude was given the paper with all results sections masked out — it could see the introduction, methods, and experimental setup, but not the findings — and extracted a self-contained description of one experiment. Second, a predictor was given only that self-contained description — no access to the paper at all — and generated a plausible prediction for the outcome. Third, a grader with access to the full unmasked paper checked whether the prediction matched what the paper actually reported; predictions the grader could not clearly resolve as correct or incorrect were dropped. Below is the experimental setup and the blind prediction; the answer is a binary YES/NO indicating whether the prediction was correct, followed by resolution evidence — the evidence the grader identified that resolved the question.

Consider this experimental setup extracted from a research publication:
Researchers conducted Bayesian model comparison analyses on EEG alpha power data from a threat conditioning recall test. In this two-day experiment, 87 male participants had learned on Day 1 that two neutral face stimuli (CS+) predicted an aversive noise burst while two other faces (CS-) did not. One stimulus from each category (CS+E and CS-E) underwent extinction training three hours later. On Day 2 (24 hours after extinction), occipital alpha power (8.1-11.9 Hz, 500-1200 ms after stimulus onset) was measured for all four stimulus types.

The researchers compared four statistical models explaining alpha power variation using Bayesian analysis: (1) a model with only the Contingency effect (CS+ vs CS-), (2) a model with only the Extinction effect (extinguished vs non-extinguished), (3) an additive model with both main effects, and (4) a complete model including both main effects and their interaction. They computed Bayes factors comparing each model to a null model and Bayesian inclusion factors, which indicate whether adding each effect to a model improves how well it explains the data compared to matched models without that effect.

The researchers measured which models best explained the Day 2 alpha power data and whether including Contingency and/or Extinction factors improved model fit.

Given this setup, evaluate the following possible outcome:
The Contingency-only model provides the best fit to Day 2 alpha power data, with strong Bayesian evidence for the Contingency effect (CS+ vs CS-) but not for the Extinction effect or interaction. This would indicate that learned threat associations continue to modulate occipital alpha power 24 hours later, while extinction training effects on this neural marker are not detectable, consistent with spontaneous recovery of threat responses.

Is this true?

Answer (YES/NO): YES